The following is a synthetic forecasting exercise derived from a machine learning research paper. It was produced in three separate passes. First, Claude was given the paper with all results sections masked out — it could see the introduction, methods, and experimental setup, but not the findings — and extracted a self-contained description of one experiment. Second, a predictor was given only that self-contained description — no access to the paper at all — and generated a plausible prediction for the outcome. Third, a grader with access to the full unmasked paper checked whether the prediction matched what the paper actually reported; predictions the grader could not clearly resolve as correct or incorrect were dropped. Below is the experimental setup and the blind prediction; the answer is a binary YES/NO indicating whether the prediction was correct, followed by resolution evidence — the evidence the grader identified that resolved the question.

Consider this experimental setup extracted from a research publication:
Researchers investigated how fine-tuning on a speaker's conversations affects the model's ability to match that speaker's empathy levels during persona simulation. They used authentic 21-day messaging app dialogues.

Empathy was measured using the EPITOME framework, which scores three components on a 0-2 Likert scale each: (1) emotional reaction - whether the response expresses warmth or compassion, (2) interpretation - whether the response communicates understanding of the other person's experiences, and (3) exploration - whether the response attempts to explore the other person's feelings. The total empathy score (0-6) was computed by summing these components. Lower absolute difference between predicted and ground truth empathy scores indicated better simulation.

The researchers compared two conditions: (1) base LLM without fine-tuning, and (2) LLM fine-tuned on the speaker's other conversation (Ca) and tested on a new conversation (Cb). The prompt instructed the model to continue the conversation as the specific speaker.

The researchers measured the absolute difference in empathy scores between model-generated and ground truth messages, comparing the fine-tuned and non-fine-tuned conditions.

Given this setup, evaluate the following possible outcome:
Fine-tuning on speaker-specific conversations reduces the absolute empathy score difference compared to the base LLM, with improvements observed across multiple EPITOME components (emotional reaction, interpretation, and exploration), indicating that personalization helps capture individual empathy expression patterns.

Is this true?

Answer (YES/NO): NO